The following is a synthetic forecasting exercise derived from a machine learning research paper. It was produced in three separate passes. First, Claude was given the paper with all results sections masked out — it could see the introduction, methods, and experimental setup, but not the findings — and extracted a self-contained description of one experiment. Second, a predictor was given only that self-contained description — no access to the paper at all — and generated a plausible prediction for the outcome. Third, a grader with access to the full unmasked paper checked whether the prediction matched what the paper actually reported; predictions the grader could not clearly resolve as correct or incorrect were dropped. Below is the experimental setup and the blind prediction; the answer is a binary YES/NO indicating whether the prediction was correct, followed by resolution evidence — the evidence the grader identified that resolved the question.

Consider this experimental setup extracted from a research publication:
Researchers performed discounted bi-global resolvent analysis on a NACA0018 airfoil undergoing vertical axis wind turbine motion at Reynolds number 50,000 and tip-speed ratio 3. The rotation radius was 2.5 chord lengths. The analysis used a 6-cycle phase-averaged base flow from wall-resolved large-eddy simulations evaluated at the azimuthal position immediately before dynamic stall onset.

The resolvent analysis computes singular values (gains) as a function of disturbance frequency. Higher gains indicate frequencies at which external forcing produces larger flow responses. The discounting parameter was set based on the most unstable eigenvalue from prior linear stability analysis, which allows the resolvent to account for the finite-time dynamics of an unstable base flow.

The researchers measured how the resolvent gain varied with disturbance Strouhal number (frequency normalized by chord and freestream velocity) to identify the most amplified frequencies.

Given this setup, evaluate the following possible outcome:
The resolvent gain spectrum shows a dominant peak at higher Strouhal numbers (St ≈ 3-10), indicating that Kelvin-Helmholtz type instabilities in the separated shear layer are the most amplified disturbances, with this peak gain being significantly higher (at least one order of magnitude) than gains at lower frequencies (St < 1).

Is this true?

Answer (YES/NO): NO